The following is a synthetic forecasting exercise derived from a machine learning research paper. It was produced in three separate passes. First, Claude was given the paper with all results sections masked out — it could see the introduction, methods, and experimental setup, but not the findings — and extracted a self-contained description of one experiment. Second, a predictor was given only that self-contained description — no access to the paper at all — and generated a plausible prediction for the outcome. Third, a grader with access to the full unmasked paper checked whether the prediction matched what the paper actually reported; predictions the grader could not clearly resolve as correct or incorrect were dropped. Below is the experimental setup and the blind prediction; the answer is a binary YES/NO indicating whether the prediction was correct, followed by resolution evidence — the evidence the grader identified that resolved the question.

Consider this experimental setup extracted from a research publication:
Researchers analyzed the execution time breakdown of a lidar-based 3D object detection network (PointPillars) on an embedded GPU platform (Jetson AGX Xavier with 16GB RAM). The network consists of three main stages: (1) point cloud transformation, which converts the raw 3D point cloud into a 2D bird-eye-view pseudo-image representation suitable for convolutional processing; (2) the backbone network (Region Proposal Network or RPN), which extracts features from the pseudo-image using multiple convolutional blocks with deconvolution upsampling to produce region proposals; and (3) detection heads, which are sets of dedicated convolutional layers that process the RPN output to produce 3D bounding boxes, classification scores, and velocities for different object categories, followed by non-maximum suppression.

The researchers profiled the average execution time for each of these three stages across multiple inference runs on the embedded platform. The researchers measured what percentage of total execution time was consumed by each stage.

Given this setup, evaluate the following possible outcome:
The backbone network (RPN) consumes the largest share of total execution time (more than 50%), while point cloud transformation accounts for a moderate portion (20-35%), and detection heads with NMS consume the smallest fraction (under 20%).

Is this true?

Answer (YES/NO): NO